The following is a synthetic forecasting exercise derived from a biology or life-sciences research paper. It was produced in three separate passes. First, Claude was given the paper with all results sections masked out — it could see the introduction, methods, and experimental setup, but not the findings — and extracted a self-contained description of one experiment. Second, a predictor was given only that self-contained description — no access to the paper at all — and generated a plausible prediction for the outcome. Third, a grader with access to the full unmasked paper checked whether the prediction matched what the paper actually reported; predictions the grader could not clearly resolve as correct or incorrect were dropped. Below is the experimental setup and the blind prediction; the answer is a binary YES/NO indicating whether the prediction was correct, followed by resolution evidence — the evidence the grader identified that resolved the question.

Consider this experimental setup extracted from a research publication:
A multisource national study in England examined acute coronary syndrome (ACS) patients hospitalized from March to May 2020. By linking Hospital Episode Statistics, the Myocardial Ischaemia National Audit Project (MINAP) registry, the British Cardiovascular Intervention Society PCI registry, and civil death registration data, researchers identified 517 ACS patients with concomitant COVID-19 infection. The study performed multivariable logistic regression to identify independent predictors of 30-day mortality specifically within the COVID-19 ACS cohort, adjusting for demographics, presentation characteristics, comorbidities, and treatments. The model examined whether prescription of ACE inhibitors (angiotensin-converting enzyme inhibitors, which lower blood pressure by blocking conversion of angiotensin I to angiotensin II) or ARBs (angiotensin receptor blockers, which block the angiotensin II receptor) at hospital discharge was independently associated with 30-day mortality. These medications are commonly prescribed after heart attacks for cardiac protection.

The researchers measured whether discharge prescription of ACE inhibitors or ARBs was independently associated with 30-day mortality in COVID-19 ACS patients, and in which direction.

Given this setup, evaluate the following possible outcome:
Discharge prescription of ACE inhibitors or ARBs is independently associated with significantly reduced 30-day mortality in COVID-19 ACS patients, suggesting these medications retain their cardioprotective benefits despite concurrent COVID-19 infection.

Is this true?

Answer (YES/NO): NO